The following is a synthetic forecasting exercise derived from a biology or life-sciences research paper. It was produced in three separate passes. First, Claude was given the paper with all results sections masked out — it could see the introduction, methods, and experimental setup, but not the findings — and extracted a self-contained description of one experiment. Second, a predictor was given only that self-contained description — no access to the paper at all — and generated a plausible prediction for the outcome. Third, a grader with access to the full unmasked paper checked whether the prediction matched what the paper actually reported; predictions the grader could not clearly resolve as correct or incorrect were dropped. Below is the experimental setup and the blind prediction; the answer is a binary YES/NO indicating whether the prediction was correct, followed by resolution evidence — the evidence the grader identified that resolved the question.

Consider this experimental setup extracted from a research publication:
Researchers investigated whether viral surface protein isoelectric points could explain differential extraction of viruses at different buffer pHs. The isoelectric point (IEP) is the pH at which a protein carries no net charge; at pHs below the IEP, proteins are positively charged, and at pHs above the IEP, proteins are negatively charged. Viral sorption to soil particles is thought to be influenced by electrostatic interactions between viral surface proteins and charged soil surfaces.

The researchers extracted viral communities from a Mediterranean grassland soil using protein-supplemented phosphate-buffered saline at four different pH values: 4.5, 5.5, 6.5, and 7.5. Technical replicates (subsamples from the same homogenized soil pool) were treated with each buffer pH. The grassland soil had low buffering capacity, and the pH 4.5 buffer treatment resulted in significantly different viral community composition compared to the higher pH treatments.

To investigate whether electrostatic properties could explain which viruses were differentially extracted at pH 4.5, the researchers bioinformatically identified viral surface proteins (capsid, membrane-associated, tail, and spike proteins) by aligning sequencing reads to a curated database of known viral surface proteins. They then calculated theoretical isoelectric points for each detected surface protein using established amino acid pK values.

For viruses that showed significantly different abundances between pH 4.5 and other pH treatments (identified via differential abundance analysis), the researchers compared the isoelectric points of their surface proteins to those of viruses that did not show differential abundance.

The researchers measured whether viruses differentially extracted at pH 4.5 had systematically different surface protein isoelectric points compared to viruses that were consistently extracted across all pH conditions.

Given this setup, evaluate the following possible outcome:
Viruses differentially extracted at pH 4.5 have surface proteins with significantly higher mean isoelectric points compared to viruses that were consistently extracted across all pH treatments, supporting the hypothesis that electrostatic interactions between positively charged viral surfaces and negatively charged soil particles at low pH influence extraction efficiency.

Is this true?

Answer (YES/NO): NO